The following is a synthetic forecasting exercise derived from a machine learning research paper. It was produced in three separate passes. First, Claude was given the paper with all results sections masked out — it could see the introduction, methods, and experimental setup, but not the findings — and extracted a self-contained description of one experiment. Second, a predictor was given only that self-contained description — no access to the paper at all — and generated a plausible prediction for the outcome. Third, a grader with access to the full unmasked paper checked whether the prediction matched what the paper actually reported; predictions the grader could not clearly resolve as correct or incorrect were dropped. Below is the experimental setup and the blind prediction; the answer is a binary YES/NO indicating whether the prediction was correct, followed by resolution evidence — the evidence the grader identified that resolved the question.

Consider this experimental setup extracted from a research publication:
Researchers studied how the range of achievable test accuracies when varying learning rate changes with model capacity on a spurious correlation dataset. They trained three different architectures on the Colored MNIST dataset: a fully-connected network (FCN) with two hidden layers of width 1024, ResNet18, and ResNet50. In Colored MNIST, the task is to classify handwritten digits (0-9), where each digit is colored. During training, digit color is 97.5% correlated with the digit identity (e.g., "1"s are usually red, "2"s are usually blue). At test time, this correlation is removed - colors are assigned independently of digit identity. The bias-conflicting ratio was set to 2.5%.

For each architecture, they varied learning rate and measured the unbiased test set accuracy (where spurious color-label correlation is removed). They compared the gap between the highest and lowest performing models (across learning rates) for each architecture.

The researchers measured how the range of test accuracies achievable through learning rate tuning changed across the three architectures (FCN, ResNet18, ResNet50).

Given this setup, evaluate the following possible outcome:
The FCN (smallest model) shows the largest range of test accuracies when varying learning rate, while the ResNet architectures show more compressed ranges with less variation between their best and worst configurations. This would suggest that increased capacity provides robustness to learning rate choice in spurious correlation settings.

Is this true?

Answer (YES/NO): NO